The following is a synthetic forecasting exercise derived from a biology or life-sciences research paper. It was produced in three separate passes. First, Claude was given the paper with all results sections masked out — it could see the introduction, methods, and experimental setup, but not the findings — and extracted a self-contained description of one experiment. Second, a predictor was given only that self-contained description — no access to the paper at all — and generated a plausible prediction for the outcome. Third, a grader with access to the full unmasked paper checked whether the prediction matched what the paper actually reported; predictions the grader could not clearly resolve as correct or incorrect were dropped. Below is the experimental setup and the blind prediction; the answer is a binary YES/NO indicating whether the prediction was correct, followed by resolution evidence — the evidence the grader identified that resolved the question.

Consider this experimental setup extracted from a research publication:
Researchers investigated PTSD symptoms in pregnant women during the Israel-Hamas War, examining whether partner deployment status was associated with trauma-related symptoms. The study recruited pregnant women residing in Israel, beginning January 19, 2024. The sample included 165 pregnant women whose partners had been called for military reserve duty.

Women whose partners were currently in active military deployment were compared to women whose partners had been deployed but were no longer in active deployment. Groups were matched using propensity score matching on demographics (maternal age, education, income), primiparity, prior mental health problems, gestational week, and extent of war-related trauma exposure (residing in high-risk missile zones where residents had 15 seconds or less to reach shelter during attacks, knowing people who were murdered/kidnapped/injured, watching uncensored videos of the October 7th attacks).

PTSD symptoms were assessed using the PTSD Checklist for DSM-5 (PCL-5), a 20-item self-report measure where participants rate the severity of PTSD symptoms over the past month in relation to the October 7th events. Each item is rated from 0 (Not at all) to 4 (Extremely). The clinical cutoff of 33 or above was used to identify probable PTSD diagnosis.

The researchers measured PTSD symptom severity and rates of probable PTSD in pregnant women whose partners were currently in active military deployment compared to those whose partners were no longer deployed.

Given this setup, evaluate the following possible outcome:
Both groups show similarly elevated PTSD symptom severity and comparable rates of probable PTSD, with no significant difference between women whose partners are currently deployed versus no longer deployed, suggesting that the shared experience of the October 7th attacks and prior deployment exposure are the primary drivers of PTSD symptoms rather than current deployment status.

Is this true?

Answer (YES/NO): YES